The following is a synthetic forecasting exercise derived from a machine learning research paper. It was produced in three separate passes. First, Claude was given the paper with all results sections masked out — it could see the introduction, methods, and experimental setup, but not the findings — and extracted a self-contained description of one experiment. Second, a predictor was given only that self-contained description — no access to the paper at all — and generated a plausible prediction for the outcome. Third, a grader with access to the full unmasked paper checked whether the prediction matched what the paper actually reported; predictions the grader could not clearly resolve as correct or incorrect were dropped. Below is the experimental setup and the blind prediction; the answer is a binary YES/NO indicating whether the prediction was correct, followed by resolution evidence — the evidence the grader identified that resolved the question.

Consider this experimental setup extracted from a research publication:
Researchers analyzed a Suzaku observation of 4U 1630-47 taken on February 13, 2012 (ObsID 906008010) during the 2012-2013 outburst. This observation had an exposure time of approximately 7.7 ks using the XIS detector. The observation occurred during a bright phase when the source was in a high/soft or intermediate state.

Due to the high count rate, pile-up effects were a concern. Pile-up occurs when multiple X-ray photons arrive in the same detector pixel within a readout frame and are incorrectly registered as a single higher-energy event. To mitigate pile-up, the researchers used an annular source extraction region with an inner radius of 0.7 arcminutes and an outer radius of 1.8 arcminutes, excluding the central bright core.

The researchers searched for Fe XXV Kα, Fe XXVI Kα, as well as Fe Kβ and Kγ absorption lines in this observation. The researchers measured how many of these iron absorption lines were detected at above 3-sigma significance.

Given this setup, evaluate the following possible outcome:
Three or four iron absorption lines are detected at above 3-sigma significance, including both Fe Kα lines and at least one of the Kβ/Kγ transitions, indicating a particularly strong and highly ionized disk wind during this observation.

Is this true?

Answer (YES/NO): NO